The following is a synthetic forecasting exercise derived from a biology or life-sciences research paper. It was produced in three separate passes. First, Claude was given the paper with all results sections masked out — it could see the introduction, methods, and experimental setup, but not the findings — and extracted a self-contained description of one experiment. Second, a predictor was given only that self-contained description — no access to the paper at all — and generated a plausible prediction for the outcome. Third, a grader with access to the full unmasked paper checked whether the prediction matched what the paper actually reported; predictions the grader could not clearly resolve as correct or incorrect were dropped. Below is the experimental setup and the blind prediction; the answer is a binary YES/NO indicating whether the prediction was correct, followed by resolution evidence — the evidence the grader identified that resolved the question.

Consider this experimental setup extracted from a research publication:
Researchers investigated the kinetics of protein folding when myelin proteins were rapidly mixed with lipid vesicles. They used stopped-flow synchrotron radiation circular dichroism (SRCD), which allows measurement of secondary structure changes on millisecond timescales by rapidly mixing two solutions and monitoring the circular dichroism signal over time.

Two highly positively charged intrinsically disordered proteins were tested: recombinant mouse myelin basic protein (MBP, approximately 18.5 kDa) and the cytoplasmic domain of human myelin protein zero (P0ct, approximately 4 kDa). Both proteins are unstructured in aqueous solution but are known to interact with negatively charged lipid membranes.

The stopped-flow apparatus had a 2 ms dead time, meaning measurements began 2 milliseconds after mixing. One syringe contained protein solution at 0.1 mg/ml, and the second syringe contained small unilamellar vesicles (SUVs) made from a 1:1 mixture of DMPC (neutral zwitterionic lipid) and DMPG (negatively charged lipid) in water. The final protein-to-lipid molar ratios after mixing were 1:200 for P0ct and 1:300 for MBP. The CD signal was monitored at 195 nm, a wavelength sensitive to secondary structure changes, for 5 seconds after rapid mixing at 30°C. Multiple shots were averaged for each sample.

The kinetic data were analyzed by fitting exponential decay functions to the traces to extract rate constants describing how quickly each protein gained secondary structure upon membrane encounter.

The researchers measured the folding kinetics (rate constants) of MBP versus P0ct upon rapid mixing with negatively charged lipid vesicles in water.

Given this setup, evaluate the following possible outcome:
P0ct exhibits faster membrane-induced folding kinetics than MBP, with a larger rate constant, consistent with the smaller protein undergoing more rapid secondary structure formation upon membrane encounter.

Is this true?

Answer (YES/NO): NO